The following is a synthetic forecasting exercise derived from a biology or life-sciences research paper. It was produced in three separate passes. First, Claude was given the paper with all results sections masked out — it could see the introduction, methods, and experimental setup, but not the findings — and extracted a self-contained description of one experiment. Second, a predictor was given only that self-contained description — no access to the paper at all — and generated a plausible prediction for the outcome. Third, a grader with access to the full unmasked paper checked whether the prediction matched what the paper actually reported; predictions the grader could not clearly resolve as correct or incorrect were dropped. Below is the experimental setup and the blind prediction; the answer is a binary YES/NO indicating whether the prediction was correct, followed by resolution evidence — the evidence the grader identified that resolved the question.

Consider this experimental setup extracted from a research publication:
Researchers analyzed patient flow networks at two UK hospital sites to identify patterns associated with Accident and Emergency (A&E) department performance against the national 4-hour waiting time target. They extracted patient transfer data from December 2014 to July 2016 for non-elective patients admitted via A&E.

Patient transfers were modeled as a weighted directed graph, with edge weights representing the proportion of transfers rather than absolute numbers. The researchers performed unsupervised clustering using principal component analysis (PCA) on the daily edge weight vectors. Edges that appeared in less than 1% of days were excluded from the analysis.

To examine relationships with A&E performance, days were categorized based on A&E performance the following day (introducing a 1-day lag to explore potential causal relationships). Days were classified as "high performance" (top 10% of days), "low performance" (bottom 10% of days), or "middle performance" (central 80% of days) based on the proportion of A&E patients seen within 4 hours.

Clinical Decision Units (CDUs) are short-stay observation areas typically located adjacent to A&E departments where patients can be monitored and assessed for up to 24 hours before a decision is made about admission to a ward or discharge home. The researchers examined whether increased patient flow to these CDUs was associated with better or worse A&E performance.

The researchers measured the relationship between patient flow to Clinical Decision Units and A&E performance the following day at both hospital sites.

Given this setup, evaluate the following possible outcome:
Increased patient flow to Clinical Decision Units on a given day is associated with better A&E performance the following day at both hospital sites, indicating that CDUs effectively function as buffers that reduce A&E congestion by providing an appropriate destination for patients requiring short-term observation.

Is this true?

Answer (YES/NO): YES